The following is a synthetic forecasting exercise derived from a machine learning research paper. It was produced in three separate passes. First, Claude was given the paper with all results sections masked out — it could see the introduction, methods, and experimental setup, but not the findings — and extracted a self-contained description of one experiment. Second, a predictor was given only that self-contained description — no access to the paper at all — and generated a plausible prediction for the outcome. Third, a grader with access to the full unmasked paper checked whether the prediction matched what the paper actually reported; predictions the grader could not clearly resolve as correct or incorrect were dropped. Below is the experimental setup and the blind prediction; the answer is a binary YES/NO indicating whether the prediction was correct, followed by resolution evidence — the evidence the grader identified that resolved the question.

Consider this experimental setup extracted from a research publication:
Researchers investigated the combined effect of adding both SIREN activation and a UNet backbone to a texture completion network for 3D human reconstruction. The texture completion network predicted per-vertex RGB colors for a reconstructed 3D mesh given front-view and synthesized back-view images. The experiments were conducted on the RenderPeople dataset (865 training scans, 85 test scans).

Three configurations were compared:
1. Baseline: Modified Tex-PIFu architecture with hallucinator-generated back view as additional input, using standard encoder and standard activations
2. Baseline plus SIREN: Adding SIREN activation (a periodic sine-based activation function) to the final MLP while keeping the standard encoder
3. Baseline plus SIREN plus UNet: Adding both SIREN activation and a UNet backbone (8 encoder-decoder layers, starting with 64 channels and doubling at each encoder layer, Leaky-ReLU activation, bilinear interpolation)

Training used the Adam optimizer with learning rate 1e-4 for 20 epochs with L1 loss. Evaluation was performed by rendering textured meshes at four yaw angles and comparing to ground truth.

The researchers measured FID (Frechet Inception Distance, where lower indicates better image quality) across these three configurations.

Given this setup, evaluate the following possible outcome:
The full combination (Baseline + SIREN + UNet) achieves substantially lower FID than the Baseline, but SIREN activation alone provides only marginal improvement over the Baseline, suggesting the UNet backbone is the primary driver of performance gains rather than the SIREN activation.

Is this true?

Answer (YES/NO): NO